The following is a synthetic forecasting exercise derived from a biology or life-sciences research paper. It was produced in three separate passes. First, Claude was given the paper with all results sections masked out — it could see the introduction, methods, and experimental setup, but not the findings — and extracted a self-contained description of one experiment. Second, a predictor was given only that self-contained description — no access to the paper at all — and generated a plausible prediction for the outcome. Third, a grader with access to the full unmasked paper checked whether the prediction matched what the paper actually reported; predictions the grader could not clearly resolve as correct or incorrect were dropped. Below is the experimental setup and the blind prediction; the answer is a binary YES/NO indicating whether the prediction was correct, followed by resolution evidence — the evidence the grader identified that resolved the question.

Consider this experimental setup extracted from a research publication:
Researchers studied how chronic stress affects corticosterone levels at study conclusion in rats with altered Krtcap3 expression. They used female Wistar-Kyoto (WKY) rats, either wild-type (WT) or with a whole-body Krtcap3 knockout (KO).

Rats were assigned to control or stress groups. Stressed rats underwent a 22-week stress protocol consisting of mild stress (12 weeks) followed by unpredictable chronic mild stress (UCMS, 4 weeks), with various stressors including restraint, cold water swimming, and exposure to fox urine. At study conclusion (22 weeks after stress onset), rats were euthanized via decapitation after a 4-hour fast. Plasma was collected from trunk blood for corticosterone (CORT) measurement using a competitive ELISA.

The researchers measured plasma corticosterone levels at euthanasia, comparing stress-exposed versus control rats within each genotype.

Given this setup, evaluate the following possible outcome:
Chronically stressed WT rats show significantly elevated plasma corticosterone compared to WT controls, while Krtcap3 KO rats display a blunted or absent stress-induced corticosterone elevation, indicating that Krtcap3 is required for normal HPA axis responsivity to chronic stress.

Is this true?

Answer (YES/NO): NO